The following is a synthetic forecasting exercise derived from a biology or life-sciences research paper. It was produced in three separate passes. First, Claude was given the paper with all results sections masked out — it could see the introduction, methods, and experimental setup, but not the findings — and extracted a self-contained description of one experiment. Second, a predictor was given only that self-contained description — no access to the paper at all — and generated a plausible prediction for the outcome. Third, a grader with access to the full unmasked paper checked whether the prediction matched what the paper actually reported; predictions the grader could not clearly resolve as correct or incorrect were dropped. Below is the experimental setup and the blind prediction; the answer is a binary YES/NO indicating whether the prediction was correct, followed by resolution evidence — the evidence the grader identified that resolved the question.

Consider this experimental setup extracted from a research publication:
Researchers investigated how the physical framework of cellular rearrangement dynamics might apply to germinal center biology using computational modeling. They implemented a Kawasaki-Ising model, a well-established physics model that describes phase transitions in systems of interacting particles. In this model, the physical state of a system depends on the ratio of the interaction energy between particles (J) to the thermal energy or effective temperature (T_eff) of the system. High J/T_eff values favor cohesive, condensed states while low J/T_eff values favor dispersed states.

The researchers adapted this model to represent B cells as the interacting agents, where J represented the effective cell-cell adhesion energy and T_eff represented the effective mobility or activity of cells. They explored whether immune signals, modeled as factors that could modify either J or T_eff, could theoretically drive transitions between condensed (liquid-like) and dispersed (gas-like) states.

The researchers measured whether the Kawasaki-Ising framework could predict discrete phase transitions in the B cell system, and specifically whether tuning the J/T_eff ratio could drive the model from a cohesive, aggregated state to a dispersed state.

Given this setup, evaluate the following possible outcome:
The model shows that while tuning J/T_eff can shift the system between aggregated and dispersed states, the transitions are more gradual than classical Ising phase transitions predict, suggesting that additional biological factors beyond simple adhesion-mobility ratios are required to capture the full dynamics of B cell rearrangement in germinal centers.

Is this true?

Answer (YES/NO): NO